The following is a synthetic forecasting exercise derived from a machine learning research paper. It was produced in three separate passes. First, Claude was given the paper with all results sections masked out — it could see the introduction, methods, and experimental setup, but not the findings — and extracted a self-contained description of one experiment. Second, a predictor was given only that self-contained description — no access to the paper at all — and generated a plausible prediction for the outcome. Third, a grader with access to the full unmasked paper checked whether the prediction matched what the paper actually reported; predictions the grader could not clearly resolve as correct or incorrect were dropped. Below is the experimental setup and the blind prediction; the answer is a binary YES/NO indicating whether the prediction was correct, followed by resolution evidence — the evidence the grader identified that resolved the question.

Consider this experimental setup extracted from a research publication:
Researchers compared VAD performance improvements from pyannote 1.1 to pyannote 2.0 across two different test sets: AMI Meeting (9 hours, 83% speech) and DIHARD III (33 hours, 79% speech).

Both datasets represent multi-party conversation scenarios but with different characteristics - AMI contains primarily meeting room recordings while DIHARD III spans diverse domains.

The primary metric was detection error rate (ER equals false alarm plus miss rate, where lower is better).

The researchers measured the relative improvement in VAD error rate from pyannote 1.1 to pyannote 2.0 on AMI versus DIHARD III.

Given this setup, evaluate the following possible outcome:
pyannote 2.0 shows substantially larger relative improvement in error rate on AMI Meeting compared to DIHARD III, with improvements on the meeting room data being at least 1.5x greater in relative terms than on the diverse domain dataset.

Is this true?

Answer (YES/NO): YES